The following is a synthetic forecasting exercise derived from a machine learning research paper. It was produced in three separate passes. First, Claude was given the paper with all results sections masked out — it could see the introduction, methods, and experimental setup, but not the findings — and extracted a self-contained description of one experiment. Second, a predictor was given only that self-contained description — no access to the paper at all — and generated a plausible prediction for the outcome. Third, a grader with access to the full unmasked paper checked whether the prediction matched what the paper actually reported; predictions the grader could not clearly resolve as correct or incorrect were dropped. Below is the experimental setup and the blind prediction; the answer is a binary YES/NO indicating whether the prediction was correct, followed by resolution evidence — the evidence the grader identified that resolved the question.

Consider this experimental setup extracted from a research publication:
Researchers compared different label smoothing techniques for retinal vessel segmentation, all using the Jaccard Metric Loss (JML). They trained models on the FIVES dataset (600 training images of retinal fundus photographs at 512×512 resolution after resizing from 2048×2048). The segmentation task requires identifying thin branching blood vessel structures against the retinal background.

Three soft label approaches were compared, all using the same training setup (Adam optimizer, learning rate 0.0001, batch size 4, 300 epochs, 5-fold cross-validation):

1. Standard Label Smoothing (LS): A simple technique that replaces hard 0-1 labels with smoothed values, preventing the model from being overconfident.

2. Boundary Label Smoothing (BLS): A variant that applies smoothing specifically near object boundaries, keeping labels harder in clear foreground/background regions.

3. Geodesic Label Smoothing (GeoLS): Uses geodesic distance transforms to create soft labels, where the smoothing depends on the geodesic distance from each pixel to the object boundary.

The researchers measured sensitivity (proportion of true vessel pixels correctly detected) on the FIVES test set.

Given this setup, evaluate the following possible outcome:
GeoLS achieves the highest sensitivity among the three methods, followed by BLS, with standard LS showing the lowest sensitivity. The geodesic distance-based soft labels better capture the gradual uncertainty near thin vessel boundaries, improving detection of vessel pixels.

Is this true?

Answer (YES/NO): YES